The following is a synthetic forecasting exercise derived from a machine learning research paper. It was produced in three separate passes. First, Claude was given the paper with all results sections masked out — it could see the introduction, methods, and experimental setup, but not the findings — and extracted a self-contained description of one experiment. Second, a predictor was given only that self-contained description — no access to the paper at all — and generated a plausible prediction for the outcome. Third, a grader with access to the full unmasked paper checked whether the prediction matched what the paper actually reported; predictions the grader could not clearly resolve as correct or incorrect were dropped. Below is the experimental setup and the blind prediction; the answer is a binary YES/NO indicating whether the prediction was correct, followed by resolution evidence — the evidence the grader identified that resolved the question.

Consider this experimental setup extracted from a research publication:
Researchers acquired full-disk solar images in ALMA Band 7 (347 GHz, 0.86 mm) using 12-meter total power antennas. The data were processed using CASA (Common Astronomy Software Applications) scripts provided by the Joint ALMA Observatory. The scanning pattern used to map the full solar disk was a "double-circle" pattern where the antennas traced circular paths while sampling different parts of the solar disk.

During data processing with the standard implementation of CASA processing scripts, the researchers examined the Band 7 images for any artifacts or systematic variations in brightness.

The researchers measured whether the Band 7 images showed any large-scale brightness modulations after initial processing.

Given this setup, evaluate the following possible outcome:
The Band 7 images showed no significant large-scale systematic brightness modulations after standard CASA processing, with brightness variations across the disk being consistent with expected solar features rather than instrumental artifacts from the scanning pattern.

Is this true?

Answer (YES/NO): NO